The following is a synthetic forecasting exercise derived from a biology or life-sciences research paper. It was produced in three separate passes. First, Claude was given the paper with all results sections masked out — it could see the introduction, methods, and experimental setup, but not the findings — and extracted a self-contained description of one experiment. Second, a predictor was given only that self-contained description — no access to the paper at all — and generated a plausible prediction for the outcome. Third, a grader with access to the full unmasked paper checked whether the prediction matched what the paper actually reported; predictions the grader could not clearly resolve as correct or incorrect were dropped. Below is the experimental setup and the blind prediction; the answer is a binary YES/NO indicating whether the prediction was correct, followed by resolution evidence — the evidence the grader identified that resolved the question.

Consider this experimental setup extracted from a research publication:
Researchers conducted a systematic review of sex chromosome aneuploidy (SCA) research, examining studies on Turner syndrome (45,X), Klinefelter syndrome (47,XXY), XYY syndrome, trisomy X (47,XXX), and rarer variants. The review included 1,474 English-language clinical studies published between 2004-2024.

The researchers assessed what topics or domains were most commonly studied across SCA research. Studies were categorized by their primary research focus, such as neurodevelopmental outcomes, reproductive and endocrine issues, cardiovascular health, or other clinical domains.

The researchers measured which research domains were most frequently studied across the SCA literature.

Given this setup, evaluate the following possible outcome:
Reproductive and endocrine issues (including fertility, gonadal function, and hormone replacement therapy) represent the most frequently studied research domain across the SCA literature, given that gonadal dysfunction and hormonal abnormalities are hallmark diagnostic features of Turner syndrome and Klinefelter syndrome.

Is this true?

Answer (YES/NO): NO